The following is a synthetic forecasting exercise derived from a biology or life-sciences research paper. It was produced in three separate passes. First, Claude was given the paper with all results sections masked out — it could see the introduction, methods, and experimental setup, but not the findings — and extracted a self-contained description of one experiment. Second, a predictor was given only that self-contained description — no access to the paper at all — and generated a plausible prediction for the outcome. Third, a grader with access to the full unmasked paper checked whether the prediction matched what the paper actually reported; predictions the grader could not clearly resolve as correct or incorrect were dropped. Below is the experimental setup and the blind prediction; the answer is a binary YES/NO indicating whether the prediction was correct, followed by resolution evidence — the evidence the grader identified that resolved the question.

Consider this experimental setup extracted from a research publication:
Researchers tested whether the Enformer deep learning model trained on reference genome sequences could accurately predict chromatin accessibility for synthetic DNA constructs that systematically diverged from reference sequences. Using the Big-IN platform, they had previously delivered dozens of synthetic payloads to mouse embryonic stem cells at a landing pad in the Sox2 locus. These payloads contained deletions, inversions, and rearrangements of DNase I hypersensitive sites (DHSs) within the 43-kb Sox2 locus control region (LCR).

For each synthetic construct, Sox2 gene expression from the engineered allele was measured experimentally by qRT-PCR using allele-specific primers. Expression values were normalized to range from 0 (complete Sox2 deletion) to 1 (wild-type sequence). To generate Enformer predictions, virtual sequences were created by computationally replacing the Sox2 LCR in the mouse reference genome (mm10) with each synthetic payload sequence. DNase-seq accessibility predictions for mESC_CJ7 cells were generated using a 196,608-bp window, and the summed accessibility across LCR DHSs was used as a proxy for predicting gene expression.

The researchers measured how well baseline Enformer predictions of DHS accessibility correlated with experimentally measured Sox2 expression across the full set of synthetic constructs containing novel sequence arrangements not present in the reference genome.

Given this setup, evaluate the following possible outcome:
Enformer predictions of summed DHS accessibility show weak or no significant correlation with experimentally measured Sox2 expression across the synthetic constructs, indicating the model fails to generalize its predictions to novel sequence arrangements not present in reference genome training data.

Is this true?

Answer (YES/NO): NO